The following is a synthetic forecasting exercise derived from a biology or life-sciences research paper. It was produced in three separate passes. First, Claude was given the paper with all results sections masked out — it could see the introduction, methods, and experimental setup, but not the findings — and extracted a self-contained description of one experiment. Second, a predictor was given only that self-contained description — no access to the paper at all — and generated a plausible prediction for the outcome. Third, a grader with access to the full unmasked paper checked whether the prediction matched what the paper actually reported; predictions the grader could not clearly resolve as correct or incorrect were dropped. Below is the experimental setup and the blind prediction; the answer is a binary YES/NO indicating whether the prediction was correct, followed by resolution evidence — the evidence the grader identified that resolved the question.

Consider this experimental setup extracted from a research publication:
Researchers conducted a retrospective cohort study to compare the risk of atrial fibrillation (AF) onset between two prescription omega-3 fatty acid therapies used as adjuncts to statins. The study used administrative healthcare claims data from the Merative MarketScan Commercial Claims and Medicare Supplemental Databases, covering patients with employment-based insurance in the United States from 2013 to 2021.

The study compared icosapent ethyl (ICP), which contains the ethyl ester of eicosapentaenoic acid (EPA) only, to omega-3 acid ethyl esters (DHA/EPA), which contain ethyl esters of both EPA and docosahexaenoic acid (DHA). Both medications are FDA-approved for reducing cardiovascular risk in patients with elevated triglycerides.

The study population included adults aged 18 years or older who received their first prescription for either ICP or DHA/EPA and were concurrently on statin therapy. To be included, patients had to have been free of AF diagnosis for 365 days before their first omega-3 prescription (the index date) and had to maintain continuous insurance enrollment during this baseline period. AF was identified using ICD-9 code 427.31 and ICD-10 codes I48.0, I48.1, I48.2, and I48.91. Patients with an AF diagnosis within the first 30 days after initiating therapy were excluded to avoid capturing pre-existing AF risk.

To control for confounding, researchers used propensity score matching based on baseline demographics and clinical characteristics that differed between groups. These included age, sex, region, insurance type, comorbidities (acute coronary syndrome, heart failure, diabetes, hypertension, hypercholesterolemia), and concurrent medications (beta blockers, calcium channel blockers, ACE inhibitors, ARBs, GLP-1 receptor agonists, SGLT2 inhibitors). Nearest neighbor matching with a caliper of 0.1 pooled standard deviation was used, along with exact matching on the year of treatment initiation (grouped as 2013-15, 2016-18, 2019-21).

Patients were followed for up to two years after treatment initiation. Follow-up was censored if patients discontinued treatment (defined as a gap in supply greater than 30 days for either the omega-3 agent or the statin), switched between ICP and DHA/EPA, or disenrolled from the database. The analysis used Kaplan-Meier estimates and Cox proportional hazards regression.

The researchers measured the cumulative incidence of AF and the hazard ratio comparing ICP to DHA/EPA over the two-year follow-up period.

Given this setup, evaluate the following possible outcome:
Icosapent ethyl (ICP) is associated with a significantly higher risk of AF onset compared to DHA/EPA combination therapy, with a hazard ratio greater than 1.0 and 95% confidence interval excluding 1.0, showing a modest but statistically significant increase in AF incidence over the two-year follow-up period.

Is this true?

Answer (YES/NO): YES